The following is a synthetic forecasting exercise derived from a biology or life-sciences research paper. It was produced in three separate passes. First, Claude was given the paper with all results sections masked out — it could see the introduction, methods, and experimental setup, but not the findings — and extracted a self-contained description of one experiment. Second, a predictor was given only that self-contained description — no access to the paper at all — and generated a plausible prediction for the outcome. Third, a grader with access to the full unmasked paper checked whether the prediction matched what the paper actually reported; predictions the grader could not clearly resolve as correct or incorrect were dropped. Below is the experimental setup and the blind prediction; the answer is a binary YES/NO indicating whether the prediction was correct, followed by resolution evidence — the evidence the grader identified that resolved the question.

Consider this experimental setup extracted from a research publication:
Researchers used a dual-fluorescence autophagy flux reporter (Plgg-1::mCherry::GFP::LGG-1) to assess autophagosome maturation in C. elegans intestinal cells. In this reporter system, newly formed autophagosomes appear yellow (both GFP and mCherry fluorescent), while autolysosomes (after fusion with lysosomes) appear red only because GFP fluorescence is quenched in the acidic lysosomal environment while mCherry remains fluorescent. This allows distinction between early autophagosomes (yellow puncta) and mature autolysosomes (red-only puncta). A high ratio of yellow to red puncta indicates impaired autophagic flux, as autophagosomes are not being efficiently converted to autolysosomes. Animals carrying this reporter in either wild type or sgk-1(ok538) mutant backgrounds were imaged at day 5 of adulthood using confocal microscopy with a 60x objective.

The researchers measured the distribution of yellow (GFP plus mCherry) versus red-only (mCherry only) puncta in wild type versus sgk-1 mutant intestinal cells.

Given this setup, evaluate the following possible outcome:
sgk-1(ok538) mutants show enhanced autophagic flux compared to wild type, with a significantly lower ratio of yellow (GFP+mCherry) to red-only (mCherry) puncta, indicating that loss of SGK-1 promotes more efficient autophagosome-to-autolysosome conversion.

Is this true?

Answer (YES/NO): NO